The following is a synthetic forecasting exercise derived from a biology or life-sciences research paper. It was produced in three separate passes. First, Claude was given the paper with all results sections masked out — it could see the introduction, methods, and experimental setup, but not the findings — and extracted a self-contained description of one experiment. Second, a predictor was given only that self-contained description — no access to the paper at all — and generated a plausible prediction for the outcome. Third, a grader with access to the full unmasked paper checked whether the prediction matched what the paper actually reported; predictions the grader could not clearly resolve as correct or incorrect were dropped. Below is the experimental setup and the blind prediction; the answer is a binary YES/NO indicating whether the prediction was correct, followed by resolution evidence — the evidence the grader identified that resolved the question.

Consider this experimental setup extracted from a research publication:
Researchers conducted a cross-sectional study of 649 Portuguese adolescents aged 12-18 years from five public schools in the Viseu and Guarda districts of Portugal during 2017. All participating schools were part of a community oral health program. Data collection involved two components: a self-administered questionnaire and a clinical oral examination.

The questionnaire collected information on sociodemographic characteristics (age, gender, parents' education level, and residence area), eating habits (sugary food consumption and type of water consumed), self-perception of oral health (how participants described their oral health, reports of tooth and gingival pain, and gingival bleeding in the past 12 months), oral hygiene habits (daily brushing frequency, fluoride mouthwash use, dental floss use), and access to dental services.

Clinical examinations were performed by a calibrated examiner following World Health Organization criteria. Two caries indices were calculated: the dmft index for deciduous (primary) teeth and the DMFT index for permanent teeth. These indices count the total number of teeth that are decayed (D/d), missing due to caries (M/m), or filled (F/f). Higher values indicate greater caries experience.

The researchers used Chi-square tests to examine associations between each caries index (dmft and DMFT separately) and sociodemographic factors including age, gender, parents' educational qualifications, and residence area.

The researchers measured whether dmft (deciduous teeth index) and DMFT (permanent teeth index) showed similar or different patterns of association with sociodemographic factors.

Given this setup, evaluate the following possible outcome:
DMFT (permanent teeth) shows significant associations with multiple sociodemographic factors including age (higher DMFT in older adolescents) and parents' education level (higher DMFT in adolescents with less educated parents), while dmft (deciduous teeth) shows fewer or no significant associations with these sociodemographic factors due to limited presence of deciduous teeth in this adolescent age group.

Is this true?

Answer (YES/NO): NO